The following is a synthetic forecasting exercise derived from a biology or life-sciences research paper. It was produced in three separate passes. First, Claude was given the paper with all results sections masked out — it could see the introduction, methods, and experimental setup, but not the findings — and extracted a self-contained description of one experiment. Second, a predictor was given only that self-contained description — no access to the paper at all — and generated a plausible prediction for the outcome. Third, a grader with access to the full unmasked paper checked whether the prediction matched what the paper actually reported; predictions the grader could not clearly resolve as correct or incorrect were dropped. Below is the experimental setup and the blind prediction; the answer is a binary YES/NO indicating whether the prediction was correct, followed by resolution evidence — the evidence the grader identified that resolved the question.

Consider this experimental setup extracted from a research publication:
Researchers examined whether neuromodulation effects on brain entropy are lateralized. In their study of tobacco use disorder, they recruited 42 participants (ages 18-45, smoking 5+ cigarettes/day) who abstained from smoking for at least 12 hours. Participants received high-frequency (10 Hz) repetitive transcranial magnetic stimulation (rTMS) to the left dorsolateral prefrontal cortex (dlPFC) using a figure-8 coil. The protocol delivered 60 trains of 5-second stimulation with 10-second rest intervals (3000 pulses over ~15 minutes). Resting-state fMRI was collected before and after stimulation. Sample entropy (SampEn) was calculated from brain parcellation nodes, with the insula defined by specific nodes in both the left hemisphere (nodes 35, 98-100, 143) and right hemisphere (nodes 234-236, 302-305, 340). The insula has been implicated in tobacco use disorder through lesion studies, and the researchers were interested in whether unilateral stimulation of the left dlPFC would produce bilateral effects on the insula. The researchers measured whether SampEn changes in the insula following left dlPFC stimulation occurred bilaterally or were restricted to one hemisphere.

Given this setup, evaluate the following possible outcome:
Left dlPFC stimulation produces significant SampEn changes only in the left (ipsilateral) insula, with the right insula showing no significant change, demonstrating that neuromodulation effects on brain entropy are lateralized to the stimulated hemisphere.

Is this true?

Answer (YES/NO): NO